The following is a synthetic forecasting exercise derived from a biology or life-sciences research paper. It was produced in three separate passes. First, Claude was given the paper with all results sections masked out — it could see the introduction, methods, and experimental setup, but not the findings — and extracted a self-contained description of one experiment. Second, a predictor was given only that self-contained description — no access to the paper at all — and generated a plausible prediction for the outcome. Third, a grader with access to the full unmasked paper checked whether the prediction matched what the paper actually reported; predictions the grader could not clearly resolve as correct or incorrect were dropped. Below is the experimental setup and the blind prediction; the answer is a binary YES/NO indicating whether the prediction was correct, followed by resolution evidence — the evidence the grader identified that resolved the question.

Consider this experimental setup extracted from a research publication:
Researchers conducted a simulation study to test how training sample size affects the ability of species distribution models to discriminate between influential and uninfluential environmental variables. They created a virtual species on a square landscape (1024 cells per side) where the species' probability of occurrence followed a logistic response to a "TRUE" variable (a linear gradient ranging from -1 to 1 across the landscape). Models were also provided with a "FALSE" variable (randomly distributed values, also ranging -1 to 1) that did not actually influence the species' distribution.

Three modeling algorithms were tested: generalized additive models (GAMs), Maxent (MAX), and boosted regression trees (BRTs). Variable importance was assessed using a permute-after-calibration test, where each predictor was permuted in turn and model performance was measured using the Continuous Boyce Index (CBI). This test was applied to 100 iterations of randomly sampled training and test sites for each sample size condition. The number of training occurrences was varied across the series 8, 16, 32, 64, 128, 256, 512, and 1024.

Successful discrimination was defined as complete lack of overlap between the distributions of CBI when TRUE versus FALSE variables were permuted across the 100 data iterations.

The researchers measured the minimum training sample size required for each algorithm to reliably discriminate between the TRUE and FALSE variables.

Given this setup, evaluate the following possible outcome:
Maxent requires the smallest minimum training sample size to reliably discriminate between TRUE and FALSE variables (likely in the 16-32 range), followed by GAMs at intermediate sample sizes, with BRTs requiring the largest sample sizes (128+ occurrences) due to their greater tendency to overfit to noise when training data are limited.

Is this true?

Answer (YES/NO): NO